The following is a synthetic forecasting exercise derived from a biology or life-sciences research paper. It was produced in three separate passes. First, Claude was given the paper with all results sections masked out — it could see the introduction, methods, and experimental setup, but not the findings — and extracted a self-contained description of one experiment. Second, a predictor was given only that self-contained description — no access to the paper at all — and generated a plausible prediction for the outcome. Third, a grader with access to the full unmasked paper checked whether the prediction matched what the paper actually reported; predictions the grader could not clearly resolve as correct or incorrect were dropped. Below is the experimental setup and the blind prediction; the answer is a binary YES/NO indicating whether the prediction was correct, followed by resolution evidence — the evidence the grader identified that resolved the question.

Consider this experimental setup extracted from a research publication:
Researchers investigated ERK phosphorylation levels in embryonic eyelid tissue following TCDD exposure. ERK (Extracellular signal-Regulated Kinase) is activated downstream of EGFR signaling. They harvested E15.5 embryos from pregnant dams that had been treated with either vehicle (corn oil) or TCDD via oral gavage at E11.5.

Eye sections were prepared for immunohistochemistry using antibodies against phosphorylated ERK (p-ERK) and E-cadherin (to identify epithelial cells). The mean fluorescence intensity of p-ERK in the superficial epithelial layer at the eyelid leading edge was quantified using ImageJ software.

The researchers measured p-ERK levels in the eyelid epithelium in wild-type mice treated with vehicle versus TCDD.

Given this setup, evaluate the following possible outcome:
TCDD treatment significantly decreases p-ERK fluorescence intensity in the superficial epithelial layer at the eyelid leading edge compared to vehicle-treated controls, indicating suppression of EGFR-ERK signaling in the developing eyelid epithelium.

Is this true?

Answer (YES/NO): NO